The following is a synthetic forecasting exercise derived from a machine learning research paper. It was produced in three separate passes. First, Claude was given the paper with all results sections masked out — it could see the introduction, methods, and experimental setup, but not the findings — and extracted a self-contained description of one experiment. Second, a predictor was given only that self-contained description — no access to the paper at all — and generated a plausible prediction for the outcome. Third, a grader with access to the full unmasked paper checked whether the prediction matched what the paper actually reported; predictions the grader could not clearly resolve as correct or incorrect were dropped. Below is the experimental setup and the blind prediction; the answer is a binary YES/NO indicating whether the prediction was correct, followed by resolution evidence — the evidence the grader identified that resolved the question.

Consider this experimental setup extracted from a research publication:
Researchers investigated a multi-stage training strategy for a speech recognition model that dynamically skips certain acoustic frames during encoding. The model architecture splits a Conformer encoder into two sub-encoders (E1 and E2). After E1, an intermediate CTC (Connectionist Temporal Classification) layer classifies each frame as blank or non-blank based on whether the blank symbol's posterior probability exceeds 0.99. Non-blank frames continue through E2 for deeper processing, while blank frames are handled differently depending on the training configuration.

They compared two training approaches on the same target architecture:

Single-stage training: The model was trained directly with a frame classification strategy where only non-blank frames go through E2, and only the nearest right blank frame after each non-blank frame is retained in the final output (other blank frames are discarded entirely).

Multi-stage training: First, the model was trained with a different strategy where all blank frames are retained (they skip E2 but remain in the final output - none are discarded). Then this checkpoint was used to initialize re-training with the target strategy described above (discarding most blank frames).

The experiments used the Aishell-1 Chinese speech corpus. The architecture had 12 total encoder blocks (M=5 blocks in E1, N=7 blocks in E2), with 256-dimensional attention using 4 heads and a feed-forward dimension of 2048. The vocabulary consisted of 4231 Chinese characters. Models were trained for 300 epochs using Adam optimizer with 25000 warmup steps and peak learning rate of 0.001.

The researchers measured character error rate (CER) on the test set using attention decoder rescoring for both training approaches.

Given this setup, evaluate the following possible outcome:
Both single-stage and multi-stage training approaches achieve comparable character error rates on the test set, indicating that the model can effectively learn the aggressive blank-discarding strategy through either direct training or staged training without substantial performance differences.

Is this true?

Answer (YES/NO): YES